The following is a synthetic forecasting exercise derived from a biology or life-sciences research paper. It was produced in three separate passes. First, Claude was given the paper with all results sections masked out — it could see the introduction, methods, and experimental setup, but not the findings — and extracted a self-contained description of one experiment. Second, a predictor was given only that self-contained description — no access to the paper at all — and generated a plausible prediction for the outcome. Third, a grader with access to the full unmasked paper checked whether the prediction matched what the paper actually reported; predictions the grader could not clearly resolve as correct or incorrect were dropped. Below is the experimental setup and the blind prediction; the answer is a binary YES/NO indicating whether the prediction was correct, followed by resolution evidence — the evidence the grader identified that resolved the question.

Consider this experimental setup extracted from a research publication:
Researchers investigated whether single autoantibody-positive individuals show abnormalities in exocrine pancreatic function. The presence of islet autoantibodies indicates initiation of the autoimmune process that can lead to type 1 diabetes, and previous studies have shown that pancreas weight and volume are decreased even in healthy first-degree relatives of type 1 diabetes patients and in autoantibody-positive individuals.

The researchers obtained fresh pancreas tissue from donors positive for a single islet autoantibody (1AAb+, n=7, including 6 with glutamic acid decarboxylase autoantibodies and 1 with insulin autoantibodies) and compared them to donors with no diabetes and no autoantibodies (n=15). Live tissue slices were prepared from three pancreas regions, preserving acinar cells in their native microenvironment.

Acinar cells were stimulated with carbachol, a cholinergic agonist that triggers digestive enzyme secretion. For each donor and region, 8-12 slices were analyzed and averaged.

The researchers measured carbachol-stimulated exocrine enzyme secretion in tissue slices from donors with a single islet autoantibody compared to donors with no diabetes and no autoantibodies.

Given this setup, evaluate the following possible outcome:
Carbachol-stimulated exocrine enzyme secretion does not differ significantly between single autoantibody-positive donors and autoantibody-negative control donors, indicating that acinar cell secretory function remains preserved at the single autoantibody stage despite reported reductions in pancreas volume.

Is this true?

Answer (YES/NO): YES